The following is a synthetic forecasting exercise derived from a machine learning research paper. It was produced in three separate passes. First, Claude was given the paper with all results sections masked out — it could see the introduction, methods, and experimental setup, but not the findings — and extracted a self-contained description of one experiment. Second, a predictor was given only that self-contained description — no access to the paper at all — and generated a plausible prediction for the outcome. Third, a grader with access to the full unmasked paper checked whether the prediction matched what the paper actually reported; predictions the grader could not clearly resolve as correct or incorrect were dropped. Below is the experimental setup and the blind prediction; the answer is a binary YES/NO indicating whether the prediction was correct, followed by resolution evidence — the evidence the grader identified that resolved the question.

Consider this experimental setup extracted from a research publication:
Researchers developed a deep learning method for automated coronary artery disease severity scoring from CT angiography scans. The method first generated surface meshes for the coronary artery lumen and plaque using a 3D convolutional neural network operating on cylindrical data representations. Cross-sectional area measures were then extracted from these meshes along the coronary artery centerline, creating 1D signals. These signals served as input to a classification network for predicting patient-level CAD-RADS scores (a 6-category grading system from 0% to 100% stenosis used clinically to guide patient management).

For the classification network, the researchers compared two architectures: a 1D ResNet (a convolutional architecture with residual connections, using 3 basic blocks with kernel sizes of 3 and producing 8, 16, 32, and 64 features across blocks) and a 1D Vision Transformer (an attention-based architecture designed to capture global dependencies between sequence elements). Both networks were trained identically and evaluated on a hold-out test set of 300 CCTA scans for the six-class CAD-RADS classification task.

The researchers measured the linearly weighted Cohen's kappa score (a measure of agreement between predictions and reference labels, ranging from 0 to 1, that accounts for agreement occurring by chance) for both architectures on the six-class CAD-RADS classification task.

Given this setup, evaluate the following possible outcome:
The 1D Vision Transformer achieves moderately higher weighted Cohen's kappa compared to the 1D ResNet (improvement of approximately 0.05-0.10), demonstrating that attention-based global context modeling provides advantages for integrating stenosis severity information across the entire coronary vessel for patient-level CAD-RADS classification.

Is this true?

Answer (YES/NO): NO